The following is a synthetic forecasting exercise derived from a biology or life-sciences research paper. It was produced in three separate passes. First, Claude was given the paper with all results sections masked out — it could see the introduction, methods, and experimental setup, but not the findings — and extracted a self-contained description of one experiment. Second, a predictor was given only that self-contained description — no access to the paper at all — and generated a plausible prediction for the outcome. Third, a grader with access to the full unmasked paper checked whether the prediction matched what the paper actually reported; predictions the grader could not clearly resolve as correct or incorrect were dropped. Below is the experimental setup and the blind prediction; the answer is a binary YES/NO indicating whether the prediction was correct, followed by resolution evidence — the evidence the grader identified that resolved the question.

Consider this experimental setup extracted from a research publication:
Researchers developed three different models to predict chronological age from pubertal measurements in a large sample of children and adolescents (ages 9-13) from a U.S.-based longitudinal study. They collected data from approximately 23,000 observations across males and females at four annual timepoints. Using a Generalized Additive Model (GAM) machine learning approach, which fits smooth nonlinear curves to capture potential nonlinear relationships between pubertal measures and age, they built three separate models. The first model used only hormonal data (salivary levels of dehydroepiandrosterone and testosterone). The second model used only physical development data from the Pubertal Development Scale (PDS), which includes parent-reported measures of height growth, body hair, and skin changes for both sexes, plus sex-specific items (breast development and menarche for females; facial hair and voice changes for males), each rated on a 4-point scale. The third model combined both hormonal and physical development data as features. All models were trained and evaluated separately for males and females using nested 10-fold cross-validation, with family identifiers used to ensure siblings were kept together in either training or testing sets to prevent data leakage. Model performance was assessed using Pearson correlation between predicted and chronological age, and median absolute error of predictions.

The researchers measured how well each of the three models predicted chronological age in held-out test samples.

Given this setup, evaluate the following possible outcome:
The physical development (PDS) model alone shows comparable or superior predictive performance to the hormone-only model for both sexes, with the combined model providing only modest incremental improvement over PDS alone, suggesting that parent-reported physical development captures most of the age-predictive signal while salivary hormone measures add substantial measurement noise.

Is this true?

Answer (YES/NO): NO